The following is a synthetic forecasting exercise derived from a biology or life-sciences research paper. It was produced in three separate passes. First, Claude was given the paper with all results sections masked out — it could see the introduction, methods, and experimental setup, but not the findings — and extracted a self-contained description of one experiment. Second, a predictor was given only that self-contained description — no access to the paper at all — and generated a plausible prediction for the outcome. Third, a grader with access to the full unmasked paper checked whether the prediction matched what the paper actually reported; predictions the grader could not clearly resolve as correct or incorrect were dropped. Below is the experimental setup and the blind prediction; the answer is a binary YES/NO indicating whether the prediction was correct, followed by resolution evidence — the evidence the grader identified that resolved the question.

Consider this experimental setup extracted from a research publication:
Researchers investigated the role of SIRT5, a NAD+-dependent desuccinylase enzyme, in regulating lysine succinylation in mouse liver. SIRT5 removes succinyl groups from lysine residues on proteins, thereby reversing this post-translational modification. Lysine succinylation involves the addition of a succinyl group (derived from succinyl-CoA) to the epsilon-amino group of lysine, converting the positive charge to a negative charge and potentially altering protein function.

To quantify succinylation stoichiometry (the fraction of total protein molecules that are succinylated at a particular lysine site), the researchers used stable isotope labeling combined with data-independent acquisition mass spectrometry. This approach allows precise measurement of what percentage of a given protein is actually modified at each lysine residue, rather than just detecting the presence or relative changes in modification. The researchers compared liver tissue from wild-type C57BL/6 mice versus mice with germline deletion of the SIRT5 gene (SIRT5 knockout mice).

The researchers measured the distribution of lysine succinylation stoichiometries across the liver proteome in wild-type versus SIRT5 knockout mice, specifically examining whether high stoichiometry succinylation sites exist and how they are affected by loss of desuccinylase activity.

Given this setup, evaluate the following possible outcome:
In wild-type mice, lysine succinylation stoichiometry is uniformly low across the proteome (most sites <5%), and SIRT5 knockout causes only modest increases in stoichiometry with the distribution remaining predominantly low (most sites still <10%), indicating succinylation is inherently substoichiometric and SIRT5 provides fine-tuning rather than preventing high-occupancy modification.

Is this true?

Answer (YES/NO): NO